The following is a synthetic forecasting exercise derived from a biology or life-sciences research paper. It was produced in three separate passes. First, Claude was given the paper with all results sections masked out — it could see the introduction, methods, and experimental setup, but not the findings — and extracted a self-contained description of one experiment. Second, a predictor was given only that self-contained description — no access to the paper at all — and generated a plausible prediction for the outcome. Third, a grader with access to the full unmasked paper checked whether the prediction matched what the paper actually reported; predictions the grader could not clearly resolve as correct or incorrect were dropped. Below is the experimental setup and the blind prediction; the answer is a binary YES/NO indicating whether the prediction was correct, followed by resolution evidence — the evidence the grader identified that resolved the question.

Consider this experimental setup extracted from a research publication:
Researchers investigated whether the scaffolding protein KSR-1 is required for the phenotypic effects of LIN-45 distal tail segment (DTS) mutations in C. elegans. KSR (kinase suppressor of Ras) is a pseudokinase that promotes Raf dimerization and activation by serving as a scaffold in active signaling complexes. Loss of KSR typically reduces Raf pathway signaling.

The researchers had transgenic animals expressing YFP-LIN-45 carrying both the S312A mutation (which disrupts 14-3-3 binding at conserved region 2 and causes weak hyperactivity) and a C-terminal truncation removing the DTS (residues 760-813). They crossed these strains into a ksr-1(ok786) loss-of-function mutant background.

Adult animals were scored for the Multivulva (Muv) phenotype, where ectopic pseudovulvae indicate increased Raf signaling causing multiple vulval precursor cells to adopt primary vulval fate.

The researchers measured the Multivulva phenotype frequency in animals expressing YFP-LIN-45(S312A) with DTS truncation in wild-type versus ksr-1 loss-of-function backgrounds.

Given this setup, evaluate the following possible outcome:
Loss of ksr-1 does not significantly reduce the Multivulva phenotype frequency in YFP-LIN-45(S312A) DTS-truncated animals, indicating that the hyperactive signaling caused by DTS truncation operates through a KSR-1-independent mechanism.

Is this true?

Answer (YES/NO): NO